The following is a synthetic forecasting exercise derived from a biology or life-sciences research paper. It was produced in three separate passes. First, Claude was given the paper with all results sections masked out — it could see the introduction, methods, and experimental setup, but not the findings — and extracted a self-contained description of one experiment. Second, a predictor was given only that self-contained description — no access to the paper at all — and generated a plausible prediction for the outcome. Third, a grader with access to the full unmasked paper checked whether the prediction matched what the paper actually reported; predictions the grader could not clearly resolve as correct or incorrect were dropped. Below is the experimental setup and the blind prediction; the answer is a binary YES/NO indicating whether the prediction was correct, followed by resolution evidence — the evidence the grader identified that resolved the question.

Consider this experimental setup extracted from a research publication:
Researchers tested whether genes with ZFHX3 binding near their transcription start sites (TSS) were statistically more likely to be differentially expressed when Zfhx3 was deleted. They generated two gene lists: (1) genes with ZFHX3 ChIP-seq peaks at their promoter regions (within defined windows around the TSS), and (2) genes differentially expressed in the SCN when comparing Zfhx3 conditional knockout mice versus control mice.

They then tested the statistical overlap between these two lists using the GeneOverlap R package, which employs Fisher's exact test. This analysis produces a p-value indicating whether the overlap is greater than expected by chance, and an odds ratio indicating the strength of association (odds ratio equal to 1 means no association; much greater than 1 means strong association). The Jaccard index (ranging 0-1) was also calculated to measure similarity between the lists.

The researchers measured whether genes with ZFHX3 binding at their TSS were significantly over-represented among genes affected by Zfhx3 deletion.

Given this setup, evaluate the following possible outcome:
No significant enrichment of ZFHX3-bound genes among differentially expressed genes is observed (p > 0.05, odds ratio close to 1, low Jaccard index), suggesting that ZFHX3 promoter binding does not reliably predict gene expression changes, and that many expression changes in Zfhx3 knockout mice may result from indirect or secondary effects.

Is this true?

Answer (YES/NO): NO